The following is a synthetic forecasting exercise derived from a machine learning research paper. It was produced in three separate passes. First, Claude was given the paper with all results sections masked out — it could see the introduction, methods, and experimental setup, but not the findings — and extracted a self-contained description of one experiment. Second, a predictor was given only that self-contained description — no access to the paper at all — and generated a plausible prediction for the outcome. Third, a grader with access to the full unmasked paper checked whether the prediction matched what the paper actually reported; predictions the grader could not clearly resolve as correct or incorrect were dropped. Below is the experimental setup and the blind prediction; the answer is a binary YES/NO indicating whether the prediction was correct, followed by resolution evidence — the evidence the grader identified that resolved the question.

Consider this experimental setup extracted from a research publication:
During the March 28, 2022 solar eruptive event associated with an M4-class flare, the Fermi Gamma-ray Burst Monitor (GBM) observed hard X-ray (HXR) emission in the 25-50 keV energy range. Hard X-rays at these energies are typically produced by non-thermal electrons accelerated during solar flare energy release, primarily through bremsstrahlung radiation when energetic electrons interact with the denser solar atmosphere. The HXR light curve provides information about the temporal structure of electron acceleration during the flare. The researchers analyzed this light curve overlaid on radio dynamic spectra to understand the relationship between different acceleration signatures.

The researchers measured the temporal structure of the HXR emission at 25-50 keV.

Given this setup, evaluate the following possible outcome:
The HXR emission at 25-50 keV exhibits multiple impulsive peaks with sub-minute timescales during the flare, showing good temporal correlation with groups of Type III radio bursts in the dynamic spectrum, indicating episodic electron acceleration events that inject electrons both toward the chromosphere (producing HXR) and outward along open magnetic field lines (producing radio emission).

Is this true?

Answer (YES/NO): NO